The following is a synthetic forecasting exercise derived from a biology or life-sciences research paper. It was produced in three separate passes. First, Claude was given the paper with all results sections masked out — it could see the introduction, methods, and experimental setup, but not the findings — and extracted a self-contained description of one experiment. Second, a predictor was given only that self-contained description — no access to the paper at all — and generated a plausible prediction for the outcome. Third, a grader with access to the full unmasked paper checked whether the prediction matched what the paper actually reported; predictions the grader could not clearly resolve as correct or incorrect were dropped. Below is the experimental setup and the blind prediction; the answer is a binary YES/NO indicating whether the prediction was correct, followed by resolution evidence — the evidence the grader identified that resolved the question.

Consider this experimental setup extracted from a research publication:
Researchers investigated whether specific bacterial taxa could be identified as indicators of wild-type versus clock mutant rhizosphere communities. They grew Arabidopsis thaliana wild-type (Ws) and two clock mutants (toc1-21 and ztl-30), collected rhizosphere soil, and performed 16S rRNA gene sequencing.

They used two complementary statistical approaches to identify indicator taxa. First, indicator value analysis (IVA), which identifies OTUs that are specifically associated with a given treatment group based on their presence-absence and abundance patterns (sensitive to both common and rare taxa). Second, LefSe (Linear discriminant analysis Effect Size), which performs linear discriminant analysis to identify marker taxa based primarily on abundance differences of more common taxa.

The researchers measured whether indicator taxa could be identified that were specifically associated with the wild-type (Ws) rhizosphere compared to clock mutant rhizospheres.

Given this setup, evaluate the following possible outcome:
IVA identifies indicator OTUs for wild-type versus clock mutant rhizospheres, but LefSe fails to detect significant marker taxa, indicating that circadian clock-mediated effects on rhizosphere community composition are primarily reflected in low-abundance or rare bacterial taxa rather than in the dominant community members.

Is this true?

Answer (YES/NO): NO